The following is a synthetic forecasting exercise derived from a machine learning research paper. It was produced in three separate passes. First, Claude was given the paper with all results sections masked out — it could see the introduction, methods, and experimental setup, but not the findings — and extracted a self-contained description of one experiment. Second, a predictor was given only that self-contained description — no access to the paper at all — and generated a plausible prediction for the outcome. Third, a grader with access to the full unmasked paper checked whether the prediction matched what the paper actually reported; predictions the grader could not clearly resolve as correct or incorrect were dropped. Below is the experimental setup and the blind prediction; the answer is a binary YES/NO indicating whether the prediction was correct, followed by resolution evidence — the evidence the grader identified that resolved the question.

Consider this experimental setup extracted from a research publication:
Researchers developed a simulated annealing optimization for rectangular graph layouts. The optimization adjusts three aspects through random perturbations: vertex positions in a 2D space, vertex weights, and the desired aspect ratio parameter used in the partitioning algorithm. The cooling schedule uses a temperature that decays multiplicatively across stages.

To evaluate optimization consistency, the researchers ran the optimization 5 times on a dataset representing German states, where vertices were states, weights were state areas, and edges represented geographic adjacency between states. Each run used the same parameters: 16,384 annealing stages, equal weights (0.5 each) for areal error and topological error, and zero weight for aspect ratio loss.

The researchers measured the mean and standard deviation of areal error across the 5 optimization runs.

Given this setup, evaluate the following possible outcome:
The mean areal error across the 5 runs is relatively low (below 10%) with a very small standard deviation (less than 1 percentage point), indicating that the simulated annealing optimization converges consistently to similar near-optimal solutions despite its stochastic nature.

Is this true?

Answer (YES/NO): YES